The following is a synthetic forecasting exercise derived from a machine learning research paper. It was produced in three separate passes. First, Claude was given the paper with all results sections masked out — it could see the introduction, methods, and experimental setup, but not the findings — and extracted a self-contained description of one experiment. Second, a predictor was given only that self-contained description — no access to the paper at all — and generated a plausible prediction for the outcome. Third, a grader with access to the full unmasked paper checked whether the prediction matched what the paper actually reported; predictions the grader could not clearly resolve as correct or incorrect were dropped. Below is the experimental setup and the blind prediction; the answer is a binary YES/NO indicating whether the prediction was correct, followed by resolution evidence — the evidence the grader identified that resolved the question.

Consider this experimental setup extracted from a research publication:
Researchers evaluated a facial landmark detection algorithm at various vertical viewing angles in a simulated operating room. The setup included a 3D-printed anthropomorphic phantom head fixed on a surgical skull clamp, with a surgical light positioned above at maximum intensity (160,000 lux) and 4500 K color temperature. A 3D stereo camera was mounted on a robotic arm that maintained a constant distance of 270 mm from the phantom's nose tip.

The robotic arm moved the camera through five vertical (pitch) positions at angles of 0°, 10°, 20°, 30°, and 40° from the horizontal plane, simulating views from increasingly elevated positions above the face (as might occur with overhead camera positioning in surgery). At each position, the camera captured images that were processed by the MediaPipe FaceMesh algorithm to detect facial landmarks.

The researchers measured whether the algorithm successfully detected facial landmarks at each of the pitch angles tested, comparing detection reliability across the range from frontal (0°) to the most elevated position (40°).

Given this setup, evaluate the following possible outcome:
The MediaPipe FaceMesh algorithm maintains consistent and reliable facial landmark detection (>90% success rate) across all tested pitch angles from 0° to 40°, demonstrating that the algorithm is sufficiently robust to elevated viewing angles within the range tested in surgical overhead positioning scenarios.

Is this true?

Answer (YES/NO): YES